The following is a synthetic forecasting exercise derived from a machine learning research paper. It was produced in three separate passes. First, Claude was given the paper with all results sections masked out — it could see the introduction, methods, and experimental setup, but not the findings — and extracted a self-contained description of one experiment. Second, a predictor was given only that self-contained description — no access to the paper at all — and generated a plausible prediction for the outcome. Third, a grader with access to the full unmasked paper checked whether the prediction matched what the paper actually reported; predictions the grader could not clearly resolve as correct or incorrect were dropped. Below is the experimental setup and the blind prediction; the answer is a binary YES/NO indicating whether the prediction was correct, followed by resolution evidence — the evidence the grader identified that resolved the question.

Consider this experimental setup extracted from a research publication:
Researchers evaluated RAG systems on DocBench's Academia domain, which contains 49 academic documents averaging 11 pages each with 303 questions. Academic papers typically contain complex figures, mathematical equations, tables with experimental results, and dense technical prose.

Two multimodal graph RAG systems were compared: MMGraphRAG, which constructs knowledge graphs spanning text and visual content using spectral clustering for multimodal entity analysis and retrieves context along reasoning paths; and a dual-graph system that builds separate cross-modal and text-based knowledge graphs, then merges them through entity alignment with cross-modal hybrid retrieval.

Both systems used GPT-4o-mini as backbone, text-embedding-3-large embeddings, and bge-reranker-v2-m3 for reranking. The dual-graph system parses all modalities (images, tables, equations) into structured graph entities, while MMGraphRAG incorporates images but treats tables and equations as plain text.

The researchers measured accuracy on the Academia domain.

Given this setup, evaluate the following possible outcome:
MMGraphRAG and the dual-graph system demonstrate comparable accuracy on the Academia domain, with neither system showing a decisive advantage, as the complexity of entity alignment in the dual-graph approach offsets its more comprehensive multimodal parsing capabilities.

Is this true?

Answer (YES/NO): NO